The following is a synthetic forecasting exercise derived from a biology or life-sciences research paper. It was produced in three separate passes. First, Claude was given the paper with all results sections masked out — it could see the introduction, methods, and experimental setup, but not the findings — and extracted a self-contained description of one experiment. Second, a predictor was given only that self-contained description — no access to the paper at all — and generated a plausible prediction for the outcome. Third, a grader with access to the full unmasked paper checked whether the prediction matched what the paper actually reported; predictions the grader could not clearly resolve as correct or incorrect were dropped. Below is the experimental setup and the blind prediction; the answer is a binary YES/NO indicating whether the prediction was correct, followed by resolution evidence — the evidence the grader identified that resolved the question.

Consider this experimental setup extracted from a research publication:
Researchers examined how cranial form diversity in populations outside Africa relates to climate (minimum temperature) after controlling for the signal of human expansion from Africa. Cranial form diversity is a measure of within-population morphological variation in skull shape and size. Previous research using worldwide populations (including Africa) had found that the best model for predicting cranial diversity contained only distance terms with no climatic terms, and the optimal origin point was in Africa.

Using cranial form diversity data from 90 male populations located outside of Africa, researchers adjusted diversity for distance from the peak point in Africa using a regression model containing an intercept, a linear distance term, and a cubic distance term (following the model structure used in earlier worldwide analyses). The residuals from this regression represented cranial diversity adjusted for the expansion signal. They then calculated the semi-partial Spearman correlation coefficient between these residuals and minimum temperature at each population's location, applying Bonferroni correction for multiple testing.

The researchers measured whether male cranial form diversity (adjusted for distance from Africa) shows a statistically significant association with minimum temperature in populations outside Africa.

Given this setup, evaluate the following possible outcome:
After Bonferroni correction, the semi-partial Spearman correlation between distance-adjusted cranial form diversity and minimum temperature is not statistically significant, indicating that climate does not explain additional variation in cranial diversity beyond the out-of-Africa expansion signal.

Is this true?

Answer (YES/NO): YES